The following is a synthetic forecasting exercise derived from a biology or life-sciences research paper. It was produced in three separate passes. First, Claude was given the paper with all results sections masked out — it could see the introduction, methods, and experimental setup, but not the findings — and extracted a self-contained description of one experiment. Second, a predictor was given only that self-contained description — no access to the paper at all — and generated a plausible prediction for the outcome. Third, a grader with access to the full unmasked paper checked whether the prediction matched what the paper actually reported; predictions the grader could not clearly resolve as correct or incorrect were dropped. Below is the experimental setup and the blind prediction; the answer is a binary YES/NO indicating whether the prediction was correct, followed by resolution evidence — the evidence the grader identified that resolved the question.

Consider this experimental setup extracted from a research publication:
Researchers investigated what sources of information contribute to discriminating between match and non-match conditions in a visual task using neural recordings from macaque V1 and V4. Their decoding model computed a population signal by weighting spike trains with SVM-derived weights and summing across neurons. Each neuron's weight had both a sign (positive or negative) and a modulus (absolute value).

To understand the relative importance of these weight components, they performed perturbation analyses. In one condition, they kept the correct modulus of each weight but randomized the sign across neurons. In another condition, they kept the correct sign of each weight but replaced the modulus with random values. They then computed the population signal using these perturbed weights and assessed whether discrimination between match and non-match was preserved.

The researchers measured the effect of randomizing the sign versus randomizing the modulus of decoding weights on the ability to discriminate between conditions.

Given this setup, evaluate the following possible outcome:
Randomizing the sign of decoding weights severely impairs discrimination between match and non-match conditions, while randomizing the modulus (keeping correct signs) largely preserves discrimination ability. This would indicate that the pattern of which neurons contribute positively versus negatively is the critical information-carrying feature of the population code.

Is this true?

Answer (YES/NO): YES